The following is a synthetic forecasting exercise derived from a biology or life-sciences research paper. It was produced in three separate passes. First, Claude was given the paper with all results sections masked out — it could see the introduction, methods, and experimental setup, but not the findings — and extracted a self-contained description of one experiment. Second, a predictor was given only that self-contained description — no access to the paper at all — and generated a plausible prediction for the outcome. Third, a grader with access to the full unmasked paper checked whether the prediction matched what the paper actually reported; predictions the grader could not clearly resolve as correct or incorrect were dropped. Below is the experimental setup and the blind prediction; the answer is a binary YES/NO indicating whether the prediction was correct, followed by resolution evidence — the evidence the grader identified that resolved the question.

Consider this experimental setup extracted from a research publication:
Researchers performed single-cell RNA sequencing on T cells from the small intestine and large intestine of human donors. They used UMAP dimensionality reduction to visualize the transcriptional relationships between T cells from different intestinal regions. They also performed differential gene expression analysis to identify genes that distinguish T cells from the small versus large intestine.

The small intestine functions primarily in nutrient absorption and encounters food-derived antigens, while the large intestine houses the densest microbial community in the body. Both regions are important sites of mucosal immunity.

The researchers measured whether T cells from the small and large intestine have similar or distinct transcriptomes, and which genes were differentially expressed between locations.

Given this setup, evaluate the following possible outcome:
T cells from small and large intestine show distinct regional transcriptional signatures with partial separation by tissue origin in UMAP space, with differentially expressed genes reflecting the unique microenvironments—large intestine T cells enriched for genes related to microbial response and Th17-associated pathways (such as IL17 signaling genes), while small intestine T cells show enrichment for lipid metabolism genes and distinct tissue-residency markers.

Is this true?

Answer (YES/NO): NO